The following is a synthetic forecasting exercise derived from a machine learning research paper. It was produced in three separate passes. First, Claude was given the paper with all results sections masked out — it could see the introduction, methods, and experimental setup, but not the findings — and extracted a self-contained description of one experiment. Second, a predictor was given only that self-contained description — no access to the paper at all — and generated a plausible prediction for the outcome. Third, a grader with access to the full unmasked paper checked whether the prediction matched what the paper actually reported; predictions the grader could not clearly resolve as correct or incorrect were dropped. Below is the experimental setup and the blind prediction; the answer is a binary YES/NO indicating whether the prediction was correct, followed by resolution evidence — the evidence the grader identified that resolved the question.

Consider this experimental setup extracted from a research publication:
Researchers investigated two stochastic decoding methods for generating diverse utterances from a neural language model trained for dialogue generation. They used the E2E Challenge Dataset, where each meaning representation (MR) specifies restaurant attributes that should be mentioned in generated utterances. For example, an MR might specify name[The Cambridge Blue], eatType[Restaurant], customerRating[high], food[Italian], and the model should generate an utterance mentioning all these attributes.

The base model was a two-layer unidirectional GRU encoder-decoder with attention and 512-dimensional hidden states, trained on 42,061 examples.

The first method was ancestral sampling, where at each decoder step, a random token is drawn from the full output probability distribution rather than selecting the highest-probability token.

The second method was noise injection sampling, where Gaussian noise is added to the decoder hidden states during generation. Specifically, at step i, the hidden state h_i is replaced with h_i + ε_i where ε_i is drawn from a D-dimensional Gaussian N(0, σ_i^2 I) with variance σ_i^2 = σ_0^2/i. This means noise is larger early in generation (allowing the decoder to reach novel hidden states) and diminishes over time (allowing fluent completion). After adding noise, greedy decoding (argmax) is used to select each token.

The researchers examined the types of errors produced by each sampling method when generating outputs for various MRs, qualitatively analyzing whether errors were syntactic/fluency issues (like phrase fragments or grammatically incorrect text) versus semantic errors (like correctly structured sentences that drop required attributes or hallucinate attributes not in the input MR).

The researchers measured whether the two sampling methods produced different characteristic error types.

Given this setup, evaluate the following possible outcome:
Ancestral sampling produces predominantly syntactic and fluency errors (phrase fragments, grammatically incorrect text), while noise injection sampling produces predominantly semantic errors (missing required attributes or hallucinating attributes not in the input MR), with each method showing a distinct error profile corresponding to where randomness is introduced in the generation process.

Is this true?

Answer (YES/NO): YES